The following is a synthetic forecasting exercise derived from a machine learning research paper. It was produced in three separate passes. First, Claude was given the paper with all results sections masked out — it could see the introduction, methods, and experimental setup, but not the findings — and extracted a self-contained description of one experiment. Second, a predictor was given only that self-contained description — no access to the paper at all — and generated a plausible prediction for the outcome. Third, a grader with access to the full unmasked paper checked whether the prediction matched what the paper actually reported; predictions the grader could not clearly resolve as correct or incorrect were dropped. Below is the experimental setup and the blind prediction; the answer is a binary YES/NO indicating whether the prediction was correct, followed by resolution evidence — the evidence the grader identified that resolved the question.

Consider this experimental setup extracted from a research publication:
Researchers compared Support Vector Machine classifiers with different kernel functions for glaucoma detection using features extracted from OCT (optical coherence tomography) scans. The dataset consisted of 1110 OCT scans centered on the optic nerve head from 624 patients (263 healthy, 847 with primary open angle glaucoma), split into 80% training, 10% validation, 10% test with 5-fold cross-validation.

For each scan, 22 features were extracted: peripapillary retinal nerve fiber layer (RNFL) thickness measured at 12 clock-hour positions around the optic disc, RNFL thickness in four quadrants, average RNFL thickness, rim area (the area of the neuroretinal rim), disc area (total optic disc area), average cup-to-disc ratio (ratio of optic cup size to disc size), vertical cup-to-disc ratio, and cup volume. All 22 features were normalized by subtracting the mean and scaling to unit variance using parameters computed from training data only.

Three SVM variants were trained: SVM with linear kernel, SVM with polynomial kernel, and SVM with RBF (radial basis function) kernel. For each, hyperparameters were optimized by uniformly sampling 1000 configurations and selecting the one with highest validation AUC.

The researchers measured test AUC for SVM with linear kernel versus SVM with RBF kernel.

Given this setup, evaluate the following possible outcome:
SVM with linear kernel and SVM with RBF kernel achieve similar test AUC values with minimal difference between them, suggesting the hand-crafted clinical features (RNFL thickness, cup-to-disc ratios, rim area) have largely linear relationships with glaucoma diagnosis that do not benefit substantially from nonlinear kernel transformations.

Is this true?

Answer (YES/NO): YES